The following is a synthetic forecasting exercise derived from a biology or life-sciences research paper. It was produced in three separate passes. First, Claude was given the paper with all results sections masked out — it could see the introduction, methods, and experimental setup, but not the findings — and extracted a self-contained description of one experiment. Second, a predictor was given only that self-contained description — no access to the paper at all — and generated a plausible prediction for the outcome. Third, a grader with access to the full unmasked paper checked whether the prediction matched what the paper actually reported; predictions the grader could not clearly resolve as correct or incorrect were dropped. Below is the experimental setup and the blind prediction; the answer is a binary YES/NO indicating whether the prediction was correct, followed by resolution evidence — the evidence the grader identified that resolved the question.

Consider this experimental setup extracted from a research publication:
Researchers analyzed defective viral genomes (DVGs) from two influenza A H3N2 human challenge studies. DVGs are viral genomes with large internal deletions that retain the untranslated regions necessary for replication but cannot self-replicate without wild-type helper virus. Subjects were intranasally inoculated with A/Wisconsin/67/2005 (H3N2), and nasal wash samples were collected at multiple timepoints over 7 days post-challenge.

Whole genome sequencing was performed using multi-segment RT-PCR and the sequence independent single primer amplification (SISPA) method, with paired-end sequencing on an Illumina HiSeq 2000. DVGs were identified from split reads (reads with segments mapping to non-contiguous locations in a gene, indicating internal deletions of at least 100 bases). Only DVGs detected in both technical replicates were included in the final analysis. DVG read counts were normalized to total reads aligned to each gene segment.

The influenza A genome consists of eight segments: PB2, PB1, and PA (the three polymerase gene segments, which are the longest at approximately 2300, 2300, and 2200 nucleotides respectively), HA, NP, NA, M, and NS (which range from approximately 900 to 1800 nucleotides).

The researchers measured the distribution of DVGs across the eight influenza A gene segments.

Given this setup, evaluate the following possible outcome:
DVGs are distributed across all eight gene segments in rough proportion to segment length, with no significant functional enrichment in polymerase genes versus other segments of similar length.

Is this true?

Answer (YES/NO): NO